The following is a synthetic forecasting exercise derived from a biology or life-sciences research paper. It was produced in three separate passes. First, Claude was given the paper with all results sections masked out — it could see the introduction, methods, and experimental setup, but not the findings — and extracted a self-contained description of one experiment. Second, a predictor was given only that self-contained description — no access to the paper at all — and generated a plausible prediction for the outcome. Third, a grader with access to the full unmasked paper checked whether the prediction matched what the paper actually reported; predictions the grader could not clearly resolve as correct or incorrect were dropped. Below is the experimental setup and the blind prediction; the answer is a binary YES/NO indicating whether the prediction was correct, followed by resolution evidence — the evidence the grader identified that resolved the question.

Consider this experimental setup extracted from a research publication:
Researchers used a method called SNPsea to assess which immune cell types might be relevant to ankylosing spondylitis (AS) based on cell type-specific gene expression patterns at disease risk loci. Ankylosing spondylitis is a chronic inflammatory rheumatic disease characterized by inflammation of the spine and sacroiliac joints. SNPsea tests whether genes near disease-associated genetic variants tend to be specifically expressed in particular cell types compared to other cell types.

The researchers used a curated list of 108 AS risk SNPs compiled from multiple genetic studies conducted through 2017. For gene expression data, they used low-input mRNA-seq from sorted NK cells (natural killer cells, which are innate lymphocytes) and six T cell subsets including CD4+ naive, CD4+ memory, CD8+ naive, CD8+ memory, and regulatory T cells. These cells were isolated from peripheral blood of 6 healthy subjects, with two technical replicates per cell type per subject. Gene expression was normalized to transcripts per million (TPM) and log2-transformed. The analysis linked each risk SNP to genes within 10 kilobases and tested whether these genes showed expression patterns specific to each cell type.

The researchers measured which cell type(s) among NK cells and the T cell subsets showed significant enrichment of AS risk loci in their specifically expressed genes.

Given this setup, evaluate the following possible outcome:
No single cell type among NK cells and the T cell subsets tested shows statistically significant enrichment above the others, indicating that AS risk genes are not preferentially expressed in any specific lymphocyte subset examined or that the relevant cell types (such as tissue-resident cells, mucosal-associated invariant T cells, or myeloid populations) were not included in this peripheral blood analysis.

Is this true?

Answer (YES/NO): NO